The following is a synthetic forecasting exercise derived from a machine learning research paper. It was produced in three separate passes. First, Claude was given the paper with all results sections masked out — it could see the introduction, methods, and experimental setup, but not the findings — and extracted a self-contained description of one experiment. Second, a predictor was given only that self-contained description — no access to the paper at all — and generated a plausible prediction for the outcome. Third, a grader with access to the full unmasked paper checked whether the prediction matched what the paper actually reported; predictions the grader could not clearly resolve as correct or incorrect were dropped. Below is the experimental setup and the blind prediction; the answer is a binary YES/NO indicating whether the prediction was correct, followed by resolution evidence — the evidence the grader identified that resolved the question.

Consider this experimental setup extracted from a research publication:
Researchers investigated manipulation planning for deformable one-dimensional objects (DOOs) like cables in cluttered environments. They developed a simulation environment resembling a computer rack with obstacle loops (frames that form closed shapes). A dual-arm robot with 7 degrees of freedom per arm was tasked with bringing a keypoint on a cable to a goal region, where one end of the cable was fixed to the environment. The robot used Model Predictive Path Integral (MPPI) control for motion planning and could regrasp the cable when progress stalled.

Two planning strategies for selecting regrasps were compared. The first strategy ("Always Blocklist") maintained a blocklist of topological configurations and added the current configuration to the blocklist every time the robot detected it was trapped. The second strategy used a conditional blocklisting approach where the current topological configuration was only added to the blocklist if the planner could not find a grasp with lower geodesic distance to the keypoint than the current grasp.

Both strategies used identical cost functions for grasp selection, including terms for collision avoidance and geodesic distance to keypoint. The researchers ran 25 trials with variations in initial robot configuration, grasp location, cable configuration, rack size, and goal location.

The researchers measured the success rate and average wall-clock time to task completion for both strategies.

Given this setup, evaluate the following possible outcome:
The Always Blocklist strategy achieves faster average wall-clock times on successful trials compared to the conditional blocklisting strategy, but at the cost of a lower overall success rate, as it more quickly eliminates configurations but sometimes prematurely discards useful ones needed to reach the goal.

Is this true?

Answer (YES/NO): NO